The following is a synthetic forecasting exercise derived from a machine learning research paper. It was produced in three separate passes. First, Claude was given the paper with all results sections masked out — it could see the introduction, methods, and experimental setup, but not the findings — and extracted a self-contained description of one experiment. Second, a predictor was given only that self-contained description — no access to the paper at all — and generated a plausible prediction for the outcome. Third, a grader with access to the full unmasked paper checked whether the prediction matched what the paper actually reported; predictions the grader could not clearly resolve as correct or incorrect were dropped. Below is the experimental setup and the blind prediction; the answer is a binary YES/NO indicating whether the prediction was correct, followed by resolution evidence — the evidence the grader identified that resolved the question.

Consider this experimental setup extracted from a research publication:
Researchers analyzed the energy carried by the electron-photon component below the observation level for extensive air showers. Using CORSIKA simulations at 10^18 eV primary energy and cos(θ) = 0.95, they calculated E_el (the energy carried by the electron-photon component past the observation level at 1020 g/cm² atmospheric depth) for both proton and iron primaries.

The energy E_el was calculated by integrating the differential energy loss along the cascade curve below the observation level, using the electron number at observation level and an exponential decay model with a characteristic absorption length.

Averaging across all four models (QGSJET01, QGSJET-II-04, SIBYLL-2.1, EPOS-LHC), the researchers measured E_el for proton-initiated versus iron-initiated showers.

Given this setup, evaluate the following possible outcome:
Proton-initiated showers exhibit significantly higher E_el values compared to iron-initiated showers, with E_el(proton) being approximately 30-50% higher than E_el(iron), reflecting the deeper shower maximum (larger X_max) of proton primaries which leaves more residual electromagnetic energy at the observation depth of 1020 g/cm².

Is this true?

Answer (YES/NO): NO